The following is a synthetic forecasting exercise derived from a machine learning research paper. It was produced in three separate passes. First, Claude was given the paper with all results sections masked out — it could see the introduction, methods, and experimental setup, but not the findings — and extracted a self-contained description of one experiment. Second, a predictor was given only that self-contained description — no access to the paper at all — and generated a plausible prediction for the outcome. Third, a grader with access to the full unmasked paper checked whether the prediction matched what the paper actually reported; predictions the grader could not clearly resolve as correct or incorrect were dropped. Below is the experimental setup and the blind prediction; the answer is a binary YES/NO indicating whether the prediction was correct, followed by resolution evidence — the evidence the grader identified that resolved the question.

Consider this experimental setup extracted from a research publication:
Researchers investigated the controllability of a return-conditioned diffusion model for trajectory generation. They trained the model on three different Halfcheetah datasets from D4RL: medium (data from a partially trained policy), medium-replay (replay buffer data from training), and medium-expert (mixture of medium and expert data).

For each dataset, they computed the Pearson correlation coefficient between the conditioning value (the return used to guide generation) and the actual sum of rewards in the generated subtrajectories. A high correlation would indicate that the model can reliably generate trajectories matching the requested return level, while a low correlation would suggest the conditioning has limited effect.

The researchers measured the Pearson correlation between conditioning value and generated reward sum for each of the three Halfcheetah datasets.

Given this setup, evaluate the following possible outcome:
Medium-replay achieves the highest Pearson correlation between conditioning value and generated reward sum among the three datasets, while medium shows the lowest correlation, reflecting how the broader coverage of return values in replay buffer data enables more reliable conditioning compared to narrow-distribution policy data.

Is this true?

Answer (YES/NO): NO